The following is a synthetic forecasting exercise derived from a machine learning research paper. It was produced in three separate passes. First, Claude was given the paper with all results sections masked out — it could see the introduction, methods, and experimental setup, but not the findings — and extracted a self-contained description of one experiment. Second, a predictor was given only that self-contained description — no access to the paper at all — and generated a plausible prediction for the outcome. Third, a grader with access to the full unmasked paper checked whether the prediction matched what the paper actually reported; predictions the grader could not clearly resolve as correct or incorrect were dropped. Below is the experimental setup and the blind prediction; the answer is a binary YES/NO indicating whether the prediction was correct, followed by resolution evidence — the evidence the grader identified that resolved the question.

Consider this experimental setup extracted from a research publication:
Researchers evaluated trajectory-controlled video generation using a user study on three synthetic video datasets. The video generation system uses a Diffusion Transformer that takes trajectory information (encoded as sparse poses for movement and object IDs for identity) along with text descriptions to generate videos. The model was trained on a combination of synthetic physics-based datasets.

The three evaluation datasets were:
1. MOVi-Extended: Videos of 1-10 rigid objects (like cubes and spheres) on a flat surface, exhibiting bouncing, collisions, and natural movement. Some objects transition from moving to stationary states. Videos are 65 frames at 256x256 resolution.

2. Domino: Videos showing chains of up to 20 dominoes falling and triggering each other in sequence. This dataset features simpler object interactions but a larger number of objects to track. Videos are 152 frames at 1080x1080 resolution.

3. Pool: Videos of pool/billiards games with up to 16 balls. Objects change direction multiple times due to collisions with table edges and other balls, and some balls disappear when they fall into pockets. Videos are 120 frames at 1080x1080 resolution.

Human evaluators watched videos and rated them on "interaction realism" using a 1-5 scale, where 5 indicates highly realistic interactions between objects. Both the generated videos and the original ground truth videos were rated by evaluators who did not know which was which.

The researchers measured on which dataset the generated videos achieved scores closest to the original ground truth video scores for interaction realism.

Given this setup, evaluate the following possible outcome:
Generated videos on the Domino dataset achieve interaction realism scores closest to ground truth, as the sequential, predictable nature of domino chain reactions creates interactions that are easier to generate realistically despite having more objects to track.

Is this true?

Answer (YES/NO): YES